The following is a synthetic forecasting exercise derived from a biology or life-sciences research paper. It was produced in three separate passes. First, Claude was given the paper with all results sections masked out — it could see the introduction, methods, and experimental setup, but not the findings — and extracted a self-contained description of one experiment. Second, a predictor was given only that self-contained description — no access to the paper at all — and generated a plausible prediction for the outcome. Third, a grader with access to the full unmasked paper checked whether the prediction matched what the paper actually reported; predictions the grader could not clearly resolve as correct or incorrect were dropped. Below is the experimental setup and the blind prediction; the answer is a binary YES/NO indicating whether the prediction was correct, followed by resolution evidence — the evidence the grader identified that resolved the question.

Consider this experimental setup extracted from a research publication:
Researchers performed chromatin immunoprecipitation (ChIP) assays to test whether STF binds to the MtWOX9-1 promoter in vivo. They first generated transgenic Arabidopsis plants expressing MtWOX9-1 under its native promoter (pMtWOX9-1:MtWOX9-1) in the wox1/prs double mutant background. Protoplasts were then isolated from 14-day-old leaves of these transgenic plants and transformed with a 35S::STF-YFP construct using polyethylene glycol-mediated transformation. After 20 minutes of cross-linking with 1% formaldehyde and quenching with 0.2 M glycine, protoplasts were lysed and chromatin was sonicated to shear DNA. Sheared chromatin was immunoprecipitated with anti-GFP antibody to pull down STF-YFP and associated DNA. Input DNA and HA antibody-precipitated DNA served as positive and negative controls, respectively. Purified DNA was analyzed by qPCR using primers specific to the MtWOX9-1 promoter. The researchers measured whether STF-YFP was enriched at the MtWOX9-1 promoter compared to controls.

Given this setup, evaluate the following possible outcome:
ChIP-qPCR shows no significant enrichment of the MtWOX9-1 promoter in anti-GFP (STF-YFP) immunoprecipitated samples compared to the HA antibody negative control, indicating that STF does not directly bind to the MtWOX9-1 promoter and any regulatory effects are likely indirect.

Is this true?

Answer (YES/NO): NO